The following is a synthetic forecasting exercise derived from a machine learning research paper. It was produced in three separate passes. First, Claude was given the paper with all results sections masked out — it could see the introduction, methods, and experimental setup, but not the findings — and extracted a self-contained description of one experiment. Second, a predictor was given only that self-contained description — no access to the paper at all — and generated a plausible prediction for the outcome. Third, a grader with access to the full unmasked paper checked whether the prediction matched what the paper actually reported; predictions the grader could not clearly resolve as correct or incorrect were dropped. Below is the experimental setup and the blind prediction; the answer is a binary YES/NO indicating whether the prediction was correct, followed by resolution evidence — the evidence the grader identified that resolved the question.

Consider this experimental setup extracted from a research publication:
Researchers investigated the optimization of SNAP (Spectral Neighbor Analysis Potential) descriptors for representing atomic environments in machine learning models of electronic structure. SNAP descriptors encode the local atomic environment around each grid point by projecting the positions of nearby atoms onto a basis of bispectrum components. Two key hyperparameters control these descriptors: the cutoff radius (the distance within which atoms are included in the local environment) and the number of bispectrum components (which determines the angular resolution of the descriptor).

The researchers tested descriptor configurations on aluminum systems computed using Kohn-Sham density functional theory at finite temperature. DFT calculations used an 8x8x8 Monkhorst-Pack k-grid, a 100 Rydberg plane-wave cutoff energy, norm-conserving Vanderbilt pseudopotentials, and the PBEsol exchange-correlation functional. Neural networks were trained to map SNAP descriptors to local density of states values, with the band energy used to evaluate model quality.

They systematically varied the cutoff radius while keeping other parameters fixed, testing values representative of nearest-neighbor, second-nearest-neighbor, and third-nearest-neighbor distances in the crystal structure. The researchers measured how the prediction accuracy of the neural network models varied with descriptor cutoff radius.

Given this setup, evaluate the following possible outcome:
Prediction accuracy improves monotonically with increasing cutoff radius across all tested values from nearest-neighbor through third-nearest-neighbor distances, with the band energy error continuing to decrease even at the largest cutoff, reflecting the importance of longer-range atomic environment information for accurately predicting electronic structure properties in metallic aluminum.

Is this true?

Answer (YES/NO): NO